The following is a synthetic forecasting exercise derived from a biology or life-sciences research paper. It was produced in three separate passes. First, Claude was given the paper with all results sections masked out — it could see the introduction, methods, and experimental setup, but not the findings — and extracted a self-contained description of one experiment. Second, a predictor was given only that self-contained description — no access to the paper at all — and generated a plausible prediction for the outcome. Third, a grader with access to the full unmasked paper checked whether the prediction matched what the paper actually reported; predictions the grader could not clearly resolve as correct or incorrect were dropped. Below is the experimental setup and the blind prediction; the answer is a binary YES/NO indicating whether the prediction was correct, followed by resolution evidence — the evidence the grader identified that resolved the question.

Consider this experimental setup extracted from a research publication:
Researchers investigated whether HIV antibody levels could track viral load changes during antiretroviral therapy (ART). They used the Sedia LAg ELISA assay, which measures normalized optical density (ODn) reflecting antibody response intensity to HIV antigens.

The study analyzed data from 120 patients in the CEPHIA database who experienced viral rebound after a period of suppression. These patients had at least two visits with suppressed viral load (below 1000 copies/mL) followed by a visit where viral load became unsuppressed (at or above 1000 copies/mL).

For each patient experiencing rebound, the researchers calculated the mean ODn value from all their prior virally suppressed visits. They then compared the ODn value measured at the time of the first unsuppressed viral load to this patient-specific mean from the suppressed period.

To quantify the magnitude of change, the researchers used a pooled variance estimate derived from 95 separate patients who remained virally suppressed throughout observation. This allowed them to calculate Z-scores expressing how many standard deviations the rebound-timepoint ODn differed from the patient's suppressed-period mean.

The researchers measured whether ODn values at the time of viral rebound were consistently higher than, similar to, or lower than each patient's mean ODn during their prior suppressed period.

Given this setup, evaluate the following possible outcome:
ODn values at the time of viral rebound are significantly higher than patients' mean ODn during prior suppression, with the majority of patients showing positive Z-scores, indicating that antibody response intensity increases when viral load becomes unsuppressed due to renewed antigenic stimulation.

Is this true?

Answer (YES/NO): YES